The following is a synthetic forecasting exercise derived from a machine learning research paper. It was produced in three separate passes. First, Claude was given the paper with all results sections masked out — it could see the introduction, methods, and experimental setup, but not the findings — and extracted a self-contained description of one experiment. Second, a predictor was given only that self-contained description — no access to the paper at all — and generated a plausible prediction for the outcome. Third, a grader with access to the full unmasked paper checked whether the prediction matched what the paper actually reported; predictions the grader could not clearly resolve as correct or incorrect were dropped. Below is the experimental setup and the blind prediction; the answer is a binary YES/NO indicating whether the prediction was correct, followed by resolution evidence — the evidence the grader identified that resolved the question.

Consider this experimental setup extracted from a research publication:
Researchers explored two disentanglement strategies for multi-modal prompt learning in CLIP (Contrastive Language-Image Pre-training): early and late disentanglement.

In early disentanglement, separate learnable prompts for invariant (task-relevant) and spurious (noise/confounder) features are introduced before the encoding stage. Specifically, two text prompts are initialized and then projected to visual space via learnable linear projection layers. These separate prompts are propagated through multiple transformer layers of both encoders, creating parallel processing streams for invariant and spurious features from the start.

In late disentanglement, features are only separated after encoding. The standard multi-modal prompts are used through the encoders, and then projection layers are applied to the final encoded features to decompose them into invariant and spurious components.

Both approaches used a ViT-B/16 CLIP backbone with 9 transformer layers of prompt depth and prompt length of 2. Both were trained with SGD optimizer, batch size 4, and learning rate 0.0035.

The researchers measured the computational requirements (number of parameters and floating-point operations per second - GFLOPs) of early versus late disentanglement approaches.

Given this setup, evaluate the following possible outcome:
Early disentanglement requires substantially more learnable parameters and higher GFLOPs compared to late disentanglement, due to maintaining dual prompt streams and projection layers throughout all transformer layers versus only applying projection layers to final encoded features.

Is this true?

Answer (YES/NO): YES